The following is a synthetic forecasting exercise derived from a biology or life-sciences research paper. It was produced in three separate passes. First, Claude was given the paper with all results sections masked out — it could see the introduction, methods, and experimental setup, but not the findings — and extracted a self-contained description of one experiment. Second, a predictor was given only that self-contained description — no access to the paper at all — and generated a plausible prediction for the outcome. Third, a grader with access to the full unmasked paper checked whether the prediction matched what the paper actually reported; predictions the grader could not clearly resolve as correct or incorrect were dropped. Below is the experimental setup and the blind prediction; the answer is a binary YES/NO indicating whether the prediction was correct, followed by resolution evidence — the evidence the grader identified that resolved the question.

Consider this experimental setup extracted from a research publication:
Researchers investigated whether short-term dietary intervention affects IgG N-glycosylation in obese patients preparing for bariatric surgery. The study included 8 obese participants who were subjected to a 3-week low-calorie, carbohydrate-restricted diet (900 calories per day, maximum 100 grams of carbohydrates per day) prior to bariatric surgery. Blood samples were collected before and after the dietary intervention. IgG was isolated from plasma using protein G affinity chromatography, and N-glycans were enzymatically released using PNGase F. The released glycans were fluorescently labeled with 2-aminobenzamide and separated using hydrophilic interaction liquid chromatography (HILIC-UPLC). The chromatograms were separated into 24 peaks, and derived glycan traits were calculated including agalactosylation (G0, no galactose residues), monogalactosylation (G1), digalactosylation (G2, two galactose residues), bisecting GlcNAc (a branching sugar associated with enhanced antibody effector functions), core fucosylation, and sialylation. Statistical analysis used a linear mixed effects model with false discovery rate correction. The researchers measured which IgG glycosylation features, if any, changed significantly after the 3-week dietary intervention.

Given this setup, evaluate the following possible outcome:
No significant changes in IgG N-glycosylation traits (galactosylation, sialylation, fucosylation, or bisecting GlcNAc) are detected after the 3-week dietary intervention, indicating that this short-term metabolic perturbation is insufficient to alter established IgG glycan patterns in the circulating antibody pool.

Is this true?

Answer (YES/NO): NO